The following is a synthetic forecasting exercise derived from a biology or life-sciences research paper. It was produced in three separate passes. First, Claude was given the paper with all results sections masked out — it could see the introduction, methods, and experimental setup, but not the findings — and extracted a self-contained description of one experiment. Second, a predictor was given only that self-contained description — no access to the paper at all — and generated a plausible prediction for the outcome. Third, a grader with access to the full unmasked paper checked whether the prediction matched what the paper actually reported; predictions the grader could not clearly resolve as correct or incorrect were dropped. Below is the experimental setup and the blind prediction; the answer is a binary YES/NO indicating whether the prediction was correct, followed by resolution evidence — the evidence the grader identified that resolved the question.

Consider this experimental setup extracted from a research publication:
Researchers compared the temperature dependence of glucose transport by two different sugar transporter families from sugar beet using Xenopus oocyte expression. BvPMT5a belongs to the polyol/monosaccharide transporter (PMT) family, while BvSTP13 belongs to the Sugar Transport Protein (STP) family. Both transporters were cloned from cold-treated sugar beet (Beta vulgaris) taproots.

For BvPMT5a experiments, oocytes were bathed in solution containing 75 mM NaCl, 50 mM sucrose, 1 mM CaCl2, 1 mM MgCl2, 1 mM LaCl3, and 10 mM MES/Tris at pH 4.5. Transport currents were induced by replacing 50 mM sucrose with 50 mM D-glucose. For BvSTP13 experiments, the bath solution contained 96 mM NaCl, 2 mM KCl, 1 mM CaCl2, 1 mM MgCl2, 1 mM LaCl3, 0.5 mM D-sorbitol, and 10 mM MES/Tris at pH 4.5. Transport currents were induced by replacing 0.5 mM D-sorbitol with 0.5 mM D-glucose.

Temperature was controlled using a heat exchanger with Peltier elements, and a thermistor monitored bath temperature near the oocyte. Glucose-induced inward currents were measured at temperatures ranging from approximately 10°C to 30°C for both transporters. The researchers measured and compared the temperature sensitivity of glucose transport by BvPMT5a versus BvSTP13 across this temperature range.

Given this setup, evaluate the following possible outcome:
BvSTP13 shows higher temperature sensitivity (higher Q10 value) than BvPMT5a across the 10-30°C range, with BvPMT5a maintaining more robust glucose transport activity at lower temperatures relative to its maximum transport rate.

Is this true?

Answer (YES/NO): NO